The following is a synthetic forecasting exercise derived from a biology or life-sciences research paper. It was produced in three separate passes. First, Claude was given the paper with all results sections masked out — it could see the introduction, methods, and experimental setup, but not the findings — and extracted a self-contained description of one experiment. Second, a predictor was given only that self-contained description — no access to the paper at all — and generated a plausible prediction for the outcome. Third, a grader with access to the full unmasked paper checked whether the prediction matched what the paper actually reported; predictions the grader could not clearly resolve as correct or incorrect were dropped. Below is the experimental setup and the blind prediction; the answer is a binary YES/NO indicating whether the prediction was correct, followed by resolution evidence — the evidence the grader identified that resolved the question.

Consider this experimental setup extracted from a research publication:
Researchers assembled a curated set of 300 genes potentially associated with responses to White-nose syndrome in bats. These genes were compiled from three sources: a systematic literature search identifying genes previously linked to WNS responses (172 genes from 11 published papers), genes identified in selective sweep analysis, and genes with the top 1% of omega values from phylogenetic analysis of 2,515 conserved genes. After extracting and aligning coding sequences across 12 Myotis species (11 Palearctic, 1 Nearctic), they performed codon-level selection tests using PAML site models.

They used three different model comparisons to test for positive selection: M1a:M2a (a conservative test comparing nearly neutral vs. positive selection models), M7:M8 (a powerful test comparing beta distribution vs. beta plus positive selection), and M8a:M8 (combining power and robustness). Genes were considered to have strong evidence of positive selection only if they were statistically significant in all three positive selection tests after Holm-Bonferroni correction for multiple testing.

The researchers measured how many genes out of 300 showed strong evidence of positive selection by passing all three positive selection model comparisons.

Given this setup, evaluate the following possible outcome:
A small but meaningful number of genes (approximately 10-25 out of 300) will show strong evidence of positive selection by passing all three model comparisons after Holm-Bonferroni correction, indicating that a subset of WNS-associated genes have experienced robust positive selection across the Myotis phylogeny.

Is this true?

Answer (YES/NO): NO